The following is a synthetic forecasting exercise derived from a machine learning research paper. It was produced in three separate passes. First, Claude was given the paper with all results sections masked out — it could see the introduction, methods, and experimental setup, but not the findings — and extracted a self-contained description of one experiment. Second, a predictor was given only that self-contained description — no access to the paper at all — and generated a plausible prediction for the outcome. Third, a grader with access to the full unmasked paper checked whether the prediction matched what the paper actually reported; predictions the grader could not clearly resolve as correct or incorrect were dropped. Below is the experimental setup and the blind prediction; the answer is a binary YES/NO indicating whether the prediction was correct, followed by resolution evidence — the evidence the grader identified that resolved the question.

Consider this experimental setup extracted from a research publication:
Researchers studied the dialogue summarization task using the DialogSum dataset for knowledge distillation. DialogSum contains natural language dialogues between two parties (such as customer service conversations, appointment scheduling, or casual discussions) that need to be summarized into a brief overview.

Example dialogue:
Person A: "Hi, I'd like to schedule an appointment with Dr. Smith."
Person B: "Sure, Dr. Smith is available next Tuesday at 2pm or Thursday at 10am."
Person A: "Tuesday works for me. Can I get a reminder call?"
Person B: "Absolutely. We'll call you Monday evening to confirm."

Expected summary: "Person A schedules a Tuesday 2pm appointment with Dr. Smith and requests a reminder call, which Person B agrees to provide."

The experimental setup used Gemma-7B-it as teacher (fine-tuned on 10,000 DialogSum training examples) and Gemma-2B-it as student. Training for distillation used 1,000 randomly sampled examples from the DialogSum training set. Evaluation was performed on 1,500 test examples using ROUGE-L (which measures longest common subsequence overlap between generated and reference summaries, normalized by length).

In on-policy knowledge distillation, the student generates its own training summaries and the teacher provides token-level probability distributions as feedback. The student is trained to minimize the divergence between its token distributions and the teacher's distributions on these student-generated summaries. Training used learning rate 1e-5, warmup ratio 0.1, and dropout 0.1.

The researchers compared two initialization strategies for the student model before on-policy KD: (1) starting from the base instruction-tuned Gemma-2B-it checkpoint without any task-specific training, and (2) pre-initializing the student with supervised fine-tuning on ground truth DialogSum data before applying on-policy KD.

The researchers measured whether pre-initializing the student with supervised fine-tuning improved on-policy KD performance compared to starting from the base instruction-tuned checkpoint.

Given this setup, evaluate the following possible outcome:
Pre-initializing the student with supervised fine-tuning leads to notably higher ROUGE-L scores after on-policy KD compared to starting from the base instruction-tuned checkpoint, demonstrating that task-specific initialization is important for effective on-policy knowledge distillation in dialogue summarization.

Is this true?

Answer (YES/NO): YES